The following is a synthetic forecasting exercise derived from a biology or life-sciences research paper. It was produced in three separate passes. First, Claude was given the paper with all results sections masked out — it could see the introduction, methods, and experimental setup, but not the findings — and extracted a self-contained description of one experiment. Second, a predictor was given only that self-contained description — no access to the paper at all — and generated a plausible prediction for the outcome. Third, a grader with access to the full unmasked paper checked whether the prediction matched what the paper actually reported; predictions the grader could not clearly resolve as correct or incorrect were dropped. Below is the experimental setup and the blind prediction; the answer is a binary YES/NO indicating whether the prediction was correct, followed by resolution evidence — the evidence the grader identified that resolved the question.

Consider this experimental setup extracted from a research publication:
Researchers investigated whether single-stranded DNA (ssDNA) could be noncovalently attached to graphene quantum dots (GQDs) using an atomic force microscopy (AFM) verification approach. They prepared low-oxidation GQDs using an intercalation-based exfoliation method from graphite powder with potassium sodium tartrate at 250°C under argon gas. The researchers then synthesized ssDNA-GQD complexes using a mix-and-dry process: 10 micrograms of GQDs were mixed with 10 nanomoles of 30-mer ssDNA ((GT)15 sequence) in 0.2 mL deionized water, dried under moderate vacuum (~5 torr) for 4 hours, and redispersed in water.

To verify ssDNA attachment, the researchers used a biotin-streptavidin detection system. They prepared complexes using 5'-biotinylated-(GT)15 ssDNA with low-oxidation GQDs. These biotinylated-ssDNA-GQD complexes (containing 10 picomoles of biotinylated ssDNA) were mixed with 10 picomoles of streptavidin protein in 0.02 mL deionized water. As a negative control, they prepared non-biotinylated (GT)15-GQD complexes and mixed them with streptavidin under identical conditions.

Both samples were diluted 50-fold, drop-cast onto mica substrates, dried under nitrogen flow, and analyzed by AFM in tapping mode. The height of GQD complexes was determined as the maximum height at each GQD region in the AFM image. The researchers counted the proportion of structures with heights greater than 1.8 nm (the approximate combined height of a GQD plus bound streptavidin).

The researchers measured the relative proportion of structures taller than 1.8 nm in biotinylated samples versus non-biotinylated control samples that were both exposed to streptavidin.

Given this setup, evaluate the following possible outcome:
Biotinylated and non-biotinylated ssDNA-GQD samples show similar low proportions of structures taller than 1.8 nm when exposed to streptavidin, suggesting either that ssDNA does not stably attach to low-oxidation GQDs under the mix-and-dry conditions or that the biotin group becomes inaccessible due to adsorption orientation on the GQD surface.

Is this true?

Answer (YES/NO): NO